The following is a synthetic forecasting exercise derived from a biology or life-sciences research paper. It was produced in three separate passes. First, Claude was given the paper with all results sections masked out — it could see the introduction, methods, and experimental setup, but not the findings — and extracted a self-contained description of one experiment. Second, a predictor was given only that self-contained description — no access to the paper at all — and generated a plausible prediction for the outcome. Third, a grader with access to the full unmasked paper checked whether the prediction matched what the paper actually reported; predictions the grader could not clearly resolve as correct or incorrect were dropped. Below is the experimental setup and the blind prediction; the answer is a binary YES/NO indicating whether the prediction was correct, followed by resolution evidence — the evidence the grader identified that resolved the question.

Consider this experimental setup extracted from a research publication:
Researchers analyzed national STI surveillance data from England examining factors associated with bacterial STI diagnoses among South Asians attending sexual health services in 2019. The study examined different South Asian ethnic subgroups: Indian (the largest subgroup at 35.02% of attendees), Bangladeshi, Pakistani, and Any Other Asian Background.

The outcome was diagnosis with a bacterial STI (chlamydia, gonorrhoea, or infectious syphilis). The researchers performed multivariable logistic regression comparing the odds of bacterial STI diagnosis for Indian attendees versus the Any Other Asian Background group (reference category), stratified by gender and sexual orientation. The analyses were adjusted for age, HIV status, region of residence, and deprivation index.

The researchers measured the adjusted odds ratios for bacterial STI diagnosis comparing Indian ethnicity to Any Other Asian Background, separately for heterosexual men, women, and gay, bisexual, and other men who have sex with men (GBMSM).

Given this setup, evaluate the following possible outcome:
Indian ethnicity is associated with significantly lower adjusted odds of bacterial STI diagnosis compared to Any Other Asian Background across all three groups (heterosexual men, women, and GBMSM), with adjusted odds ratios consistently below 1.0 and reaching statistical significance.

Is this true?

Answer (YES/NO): YES